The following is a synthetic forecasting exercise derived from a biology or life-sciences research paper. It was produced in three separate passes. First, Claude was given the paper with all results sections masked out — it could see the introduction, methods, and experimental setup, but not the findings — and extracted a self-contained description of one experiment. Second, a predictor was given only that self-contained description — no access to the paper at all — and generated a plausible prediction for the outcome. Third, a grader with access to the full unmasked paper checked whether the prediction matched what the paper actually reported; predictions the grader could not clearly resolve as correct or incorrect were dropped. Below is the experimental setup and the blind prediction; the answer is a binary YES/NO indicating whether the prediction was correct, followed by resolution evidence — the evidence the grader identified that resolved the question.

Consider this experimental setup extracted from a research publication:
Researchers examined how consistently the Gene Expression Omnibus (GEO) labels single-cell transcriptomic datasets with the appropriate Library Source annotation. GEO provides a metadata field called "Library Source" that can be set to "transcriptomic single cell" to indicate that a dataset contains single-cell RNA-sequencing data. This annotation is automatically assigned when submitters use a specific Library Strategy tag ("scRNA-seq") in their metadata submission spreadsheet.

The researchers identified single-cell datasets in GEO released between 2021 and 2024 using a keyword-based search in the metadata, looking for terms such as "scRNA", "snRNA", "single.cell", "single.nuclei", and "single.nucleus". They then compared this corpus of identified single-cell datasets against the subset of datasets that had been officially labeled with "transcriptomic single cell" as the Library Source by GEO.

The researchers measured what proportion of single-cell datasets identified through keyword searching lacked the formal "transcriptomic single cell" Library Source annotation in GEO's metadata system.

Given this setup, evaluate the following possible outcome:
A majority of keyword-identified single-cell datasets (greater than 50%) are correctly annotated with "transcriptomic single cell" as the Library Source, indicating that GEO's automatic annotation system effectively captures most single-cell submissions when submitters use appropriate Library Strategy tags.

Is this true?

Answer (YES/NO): NO